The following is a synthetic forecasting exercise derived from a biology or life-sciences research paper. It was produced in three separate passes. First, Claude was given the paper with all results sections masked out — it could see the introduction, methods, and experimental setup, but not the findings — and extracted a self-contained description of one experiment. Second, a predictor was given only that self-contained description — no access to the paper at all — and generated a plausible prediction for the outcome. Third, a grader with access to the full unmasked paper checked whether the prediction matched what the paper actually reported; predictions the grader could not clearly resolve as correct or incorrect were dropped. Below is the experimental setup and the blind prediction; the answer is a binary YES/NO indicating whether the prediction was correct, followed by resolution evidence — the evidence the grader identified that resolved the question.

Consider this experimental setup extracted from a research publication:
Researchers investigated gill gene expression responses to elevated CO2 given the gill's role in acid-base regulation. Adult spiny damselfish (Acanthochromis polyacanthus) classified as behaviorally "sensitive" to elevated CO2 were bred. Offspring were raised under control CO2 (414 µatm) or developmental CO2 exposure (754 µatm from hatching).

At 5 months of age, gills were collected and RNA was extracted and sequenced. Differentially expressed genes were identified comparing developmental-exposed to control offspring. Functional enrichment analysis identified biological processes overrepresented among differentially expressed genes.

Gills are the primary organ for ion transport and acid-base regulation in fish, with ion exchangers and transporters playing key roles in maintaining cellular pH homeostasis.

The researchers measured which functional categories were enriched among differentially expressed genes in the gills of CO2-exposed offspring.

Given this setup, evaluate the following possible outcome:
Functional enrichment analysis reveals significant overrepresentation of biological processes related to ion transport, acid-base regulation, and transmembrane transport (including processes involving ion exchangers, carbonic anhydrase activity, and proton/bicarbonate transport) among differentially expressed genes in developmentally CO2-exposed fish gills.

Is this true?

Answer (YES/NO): NO